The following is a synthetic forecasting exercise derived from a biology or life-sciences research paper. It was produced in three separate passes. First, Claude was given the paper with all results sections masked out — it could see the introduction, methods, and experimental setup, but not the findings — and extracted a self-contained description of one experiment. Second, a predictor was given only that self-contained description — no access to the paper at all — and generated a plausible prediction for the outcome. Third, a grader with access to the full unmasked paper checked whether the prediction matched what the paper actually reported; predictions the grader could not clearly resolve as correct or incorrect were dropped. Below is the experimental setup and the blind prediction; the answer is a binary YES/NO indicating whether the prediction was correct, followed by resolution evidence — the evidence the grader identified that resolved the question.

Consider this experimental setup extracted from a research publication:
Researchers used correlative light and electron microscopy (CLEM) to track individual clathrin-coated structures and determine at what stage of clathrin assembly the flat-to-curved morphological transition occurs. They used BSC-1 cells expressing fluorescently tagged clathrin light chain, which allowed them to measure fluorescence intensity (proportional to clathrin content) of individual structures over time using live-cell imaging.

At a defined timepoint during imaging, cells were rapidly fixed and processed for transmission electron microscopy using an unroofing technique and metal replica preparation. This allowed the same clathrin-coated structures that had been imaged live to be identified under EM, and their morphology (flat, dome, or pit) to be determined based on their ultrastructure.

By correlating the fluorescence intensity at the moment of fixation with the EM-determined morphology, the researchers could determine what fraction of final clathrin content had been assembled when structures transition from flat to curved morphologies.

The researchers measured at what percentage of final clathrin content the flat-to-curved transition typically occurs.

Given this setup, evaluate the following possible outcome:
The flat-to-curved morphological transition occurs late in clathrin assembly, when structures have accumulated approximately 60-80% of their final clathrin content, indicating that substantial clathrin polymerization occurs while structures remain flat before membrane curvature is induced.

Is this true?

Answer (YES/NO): YES